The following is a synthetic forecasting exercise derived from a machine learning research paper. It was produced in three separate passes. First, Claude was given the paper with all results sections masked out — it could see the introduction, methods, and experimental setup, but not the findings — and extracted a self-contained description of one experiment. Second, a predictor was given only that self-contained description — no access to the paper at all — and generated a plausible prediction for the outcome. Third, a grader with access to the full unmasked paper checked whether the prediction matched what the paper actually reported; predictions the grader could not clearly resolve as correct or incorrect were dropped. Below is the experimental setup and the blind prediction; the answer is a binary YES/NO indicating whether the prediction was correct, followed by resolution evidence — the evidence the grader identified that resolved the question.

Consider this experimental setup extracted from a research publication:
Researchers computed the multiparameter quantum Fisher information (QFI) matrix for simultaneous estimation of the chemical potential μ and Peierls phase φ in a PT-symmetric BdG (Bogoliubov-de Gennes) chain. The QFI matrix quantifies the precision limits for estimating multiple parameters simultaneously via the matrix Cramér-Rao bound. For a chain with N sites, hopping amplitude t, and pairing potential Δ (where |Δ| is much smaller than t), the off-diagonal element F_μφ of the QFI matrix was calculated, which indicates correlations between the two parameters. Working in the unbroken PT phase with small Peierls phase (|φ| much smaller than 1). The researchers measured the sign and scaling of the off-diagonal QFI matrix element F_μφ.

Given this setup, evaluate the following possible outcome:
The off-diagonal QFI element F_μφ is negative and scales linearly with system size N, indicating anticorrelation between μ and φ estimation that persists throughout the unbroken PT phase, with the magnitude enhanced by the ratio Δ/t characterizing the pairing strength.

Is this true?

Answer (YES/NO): NO